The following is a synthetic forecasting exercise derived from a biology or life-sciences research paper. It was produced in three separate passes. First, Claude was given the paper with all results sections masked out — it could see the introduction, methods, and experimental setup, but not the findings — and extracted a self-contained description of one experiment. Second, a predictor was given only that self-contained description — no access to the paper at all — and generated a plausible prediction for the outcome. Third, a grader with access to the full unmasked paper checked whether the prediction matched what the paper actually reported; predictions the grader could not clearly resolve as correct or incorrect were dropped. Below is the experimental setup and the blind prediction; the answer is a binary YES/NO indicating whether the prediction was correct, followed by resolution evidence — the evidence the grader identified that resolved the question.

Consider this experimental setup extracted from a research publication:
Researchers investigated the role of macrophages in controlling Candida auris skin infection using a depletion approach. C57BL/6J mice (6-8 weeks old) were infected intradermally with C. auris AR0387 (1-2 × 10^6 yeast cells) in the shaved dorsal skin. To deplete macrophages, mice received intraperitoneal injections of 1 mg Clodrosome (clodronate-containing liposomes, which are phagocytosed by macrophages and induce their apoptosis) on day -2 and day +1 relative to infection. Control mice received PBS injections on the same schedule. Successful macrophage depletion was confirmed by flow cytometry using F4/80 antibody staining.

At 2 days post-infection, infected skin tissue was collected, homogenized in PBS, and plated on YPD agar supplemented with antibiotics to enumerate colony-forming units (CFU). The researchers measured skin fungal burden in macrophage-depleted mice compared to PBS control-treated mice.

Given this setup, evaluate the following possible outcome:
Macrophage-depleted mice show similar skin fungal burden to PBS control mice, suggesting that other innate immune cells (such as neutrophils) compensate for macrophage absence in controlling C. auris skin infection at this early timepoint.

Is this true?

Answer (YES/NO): NO